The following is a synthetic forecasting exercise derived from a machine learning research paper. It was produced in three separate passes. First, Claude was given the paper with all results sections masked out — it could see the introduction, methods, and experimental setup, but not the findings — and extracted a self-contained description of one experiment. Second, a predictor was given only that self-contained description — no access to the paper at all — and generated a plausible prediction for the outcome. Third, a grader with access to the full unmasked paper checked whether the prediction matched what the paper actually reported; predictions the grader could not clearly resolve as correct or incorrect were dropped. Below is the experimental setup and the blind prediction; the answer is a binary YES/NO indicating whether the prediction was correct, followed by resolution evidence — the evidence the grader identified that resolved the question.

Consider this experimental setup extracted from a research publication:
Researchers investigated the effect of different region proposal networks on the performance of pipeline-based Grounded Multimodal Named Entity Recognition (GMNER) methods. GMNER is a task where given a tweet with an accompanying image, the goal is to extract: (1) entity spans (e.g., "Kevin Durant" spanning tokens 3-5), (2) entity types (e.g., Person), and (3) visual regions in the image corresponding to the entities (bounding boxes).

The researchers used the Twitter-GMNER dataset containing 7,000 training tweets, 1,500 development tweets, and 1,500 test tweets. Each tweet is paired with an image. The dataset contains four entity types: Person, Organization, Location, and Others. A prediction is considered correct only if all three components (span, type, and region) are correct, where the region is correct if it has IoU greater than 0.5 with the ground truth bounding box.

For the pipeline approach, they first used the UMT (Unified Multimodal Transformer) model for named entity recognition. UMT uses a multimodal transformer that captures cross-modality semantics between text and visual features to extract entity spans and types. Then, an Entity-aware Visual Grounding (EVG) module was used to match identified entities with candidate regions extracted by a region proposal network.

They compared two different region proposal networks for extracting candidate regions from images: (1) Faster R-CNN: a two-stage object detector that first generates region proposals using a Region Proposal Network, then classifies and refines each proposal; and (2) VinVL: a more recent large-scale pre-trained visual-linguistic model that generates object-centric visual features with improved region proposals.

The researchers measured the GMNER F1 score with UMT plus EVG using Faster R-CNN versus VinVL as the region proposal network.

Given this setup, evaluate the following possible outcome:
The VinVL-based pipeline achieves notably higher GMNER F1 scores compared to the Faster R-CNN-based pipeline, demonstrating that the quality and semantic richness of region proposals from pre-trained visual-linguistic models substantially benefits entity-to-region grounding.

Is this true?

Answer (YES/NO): NO